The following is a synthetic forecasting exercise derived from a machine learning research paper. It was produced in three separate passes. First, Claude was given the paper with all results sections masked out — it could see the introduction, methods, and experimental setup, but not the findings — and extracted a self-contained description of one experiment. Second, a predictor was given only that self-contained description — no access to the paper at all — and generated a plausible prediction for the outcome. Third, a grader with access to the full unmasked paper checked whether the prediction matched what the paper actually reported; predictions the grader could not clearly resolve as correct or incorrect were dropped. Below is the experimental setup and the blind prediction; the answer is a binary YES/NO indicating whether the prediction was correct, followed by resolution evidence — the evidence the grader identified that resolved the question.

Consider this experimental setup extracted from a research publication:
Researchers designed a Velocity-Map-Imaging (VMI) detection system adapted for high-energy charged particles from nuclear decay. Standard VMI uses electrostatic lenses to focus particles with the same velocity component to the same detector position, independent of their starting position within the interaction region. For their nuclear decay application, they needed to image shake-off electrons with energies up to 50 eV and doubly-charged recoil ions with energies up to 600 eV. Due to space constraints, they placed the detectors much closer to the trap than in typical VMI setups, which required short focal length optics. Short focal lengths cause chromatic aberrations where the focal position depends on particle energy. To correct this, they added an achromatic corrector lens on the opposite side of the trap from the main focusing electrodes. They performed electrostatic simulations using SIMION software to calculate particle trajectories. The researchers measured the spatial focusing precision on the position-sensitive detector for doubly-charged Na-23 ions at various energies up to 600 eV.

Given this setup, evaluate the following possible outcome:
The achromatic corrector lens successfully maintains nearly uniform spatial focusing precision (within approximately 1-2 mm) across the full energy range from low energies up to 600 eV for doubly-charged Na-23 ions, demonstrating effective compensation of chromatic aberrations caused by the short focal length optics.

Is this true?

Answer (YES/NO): NO